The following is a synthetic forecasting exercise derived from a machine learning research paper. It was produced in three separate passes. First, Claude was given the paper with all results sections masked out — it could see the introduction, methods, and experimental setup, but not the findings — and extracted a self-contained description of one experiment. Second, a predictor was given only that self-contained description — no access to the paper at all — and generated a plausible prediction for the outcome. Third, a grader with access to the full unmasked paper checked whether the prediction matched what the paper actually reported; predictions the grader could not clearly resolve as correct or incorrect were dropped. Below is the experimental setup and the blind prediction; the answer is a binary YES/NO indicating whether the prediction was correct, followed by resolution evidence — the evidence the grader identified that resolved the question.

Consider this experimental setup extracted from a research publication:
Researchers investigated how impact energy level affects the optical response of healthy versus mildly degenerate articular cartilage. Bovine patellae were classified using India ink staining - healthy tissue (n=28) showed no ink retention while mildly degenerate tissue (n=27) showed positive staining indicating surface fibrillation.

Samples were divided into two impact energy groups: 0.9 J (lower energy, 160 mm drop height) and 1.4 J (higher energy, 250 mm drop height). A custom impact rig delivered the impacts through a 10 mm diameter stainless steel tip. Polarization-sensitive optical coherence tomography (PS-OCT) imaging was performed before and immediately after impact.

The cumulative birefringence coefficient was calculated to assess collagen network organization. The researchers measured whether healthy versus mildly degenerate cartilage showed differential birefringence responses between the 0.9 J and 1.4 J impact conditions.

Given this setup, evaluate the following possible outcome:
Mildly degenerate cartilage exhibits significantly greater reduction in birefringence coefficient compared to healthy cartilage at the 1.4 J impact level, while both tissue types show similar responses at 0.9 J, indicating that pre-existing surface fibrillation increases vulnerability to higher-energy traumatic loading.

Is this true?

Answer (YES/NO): NO